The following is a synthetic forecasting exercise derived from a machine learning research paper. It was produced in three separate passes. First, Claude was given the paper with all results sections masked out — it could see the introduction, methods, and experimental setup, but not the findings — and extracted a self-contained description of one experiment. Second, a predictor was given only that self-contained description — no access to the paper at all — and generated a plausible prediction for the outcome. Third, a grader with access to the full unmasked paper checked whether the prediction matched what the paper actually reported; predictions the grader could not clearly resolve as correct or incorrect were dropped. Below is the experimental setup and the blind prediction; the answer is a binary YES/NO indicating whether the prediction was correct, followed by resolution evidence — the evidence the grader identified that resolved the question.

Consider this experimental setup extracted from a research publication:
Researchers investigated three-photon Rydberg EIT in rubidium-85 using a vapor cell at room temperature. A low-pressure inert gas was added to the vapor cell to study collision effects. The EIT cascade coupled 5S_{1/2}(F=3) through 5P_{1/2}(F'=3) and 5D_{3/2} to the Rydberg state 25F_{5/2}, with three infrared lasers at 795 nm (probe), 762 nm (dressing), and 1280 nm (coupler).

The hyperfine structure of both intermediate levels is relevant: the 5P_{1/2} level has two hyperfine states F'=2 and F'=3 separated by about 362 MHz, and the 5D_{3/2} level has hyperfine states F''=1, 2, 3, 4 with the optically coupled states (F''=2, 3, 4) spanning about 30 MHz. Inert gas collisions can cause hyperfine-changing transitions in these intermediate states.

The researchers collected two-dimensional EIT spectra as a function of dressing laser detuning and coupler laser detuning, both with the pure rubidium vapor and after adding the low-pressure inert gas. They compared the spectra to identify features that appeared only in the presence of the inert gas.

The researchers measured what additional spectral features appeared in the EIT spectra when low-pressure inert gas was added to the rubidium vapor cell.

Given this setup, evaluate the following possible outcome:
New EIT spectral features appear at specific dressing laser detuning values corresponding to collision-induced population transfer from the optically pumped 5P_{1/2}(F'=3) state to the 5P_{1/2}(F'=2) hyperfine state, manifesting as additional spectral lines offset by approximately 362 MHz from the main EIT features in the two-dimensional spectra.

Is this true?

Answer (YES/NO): NO